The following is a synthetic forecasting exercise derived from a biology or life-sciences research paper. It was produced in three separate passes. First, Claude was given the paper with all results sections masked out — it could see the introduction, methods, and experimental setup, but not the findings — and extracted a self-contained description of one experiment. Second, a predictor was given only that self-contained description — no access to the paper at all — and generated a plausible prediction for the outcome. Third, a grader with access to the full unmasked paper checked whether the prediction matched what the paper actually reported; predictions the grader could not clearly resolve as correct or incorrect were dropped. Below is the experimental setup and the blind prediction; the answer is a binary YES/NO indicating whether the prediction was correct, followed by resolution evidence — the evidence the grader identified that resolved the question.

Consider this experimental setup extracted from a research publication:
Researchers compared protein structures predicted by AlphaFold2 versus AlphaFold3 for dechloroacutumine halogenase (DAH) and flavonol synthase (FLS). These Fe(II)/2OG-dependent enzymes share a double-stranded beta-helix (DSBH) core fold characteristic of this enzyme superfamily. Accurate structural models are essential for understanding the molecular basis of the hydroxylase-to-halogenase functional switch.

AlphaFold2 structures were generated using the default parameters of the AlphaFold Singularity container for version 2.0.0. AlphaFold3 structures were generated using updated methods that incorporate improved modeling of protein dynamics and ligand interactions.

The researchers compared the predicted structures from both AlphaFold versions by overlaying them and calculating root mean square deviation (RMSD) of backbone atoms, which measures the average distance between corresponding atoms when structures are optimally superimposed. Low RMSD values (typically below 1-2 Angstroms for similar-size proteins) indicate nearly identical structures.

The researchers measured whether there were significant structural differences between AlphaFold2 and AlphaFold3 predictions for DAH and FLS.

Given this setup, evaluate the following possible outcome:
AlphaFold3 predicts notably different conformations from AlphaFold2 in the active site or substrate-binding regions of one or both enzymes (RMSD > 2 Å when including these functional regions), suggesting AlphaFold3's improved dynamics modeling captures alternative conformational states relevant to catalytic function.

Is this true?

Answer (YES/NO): NO